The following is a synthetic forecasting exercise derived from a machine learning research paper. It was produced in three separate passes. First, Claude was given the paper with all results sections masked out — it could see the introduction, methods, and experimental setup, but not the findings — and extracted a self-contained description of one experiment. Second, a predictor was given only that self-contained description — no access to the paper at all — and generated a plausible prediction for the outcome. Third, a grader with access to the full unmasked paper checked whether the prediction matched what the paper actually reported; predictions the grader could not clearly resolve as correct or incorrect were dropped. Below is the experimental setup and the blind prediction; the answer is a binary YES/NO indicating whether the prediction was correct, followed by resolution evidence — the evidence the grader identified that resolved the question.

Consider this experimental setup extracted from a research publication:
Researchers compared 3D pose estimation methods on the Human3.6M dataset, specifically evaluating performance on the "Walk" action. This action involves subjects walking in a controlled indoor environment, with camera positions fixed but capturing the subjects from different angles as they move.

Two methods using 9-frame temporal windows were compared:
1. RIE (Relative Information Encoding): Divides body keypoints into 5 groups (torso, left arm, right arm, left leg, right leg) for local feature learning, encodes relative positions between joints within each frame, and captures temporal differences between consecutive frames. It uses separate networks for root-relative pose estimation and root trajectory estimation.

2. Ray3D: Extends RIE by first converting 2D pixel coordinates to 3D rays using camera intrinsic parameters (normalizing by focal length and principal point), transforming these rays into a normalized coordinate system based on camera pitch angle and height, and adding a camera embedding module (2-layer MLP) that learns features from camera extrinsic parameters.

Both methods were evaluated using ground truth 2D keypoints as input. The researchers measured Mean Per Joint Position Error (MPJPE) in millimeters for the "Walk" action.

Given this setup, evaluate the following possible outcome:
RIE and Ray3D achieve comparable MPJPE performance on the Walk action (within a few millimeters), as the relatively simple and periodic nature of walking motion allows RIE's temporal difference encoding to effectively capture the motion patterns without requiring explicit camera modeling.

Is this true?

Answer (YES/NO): YES